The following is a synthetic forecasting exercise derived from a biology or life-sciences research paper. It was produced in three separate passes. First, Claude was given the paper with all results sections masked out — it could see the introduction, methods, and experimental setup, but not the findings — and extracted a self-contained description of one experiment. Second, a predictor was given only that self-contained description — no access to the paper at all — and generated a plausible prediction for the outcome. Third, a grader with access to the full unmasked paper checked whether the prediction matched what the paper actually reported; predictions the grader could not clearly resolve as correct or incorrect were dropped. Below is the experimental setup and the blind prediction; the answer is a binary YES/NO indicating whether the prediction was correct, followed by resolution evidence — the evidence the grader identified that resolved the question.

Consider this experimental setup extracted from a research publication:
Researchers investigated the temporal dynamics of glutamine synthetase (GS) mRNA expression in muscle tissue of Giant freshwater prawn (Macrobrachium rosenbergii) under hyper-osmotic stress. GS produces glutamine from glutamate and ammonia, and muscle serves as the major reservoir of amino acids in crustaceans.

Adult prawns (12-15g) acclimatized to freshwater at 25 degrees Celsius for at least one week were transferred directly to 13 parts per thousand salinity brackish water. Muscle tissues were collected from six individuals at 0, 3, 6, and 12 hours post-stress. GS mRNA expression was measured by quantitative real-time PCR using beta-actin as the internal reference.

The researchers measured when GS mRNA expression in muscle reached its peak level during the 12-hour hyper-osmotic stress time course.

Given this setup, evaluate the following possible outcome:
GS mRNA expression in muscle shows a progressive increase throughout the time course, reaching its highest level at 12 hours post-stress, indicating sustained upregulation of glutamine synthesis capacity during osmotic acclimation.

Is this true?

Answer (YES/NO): YES